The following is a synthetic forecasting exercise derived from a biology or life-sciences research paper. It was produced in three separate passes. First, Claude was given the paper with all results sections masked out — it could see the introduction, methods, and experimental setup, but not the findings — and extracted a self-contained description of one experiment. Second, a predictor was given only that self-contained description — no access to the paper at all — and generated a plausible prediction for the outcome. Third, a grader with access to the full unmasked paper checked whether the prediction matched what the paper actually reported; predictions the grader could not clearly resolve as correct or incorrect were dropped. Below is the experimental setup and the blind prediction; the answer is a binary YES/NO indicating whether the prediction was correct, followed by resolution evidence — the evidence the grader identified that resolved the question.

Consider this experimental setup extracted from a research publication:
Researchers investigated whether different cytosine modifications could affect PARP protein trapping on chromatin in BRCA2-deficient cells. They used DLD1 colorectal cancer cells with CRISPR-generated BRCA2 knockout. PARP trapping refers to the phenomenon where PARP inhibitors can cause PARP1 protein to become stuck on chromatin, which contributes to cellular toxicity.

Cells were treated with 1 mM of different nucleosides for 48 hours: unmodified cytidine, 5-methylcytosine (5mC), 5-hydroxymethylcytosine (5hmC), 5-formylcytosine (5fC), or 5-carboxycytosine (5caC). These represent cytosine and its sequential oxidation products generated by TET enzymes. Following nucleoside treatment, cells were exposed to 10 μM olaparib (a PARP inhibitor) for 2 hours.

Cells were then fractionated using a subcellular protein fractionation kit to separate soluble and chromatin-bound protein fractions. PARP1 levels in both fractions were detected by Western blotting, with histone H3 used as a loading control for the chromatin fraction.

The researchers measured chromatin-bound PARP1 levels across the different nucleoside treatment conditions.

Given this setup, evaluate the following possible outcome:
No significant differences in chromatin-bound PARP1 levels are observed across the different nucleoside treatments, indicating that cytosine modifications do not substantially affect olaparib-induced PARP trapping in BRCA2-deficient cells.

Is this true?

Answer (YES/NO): NO